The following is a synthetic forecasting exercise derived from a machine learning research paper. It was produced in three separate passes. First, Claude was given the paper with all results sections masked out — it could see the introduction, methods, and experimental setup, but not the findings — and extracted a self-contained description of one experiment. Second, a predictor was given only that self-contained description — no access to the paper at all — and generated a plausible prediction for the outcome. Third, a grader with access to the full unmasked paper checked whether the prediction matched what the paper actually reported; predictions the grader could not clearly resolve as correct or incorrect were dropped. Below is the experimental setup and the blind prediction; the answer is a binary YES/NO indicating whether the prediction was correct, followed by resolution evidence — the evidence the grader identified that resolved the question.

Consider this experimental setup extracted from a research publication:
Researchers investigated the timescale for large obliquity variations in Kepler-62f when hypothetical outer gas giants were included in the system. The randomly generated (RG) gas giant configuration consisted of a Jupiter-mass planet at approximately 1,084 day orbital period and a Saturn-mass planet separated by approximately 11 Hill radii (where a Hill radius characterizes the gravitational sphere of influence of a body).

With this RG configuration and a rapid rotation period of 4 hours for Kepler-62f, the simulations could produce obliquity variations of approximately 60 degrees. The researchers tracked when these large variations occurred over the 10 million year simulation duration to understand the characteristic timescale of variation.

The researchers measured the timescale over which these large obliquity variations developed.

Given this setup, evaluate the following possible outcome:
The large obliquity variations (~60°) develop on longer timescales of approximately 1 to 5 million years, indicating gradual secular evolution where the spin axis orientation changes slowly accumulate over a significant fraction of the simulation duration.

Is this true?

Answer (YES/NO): NO